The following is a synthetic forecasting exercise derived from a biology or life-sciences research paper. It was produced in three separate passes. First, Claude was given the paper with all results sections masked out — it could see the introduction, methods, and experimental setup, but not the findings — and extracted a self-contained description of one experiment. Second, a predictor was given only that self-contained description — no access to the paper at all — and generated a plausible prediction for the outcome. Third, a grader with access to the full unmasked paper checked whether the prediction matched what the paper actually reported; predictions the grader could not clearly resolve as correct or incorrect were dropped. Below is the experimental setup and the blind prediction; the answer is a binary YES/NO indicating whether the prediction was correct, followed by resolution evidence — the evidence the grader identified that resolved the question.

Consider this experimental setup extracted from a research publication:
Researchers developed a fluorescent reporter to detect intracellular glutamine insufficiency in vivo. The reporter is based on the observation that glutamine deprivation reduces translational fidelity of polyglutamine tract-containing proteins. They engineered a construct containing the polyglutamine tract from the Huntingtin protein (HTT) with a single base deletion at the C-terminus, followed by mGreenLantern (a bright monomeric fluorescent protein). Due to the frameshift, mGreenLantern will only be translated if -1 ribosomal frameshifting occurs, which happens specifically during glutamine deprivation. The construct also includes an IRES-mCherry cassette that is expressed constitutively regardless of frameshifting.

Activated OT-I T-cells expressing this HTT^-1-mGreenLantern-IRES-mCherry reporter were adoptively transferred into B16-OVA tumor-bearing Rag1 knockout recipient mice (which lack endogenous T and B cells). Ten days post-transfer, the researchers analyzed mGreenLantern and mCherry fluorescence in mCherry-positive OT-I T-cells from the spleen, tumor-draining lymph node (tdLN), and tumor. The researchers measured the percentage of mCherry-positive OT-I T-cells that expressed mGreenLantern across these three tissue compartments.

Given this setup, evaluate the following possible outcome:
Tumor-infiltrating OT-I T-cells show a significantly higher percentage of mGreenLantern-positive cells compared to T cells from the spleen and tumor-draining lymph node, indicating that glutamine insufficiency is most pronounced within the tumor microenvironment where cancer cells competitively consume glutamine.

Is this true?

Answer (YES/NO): YES